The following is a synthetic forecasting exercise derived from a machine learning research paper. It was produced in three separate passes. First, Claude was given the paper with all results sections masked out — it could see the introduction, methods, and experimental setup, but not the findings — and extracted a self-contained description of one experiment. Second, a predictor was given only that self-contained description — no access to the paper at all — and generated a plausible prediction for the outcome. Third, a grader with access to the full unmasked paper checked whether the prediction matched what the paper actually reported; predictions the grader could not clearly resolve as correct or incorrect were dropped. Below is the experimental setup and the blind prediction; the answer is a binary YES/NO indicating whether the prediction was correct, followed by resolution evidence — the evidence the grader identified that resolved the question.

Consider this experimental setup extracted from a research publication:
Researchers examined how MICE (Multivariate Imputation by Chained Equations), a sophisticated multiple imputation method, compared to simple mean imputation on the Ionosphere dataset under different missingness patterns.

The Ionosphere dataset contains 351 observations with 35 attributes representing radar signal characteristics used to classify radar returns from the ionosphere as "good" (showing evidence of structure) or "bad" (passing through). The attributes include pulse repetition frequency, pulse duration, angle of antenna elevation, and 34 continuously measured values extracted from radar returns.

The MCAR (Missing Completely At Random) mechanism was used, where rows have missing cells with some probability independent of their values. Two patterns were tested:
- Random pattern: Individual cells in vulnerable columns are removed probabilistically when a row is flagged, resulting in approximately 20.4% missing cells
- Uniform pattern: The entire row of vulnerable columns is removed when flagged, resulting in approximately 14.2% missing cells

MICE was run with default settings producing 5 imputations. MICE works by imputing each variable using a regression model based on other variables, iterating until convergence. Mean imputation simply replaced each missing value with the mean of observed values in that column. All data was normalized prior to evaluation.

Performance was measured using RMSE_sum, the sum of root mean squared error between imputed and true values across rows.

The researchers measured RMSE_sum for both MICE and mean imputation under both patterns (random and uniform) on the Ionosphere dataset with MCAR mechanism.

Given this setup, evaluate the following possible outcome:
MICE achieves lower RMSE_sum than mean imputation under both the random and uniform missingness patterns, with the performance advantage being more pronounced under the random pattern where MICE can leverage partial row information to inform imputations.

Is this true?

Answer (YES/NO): NO